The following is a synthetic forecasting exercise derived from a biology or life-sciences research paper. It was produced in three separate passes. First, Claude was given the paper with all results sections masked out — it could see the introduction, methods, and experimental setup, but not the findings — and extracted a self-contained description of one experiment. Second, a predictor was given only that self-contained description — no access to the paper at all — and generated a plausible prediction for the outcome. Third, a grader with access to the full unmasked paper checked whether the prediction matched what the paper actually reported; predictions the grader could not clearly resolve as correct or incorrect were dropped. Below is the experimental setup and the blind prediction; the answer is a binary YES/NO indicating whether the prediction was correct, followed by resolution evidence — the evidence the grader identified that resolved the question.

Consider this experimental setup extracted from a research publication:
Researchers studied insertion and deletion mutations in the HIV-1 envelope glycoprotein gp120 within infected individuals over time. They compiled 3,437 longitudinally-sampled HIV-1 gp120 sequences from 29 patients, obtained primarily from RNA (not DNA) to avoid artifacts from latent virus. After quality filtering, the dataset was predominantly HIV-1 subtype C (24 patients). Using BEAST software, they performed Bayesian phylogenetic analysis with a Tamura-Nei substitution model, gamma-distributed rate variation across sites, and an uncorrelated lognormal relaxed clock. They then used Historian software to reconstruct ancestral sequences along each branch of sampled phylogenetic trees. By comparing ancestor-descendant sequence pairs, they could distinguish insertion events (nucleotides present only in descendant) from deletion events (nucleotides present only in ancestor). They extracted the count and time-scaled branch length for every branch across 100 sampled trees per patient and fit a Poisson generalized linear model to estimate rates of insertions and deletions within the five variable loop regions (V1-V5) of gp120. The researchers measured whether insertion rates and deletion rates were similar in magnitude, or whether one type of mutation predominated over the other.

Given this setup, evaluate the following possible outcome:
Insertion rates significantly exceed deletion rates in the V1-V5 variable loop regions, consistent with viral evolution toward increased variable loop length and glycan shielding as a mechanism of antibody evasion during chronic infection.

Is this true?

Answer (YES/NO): NO